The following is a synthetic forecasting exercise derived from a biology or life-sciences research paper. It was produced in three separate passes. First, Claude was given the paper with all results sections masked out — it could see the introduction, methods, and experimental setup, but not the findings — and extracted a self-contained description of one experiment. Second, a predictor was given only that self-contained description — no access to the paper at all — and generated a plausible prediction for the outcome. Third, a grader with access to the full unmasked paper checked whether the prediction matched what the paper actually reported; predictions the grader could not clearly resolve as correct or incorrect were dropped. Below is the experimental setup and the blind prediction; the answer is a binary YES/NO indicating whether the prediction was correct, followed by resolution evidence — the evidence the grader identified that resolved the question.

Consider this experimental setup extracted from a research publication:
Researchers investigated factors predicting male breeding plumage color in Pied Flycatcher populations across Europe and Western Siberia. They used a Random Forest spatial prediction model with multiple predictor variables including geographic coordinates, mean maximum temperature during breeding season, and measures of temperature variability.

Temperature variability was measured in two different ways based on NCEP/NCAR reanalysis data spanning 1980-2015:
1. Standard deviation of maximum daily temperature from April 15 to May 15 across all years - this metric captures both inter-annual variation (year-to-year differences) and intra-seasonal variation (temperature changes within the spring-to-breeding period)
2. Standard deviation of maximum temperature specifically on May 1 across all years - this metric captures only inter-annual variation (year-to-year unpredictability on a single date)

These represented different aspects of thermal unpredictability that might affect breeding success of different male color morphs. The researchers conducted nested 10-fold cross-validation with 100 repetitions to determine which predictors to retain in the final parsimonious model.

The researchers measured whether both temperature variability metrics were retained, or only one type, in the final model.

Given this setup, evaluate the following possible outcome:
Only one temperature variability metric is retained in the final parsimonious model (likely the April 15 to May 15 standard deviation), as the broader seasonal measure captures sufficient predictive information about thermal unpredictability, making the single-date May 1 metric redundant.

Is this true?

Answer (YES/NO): NO